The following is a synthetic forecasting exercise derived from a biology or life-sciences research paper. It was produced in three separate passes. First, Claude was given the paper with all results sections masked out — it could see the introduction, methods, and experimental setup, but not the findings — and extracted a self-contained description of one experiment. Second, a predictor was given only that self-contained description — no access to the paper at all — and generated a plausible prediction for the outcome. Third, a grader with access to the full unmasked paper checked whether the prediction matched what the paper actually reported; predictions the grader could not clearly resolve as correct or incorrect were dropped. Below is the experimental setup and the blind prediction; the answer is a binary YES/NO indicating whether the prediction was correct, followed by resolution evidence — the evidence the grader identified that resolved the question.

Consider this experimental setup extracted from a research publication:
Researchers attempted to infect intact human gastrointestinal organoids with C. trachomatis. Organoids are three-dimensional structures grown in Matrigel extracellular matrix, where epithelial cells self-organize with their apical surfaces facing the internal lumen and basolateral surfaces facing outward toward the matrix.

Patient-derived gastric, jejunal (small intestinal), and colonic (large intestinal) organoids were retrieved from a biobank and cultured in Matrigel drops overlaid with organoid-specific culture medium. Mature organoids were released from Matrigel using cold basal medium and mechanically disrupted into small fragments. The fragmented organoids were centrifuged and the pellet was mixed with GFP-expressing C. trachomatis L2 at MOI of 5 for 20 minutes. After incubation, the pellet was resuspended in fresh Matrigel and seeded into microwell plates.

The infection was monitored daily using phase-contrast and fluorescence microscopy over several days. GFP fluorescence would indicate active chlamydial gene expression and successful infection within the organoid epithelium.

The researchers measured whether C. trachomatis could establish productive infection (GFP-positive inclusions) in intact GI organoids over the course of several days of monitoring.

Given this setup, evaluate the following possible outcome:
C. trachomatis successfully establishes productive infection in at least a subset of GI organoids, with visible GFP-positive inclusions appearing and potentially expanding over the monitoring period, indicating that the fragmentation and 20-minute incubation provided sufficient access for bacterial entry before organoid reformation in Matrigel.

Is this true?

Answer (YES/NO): YES